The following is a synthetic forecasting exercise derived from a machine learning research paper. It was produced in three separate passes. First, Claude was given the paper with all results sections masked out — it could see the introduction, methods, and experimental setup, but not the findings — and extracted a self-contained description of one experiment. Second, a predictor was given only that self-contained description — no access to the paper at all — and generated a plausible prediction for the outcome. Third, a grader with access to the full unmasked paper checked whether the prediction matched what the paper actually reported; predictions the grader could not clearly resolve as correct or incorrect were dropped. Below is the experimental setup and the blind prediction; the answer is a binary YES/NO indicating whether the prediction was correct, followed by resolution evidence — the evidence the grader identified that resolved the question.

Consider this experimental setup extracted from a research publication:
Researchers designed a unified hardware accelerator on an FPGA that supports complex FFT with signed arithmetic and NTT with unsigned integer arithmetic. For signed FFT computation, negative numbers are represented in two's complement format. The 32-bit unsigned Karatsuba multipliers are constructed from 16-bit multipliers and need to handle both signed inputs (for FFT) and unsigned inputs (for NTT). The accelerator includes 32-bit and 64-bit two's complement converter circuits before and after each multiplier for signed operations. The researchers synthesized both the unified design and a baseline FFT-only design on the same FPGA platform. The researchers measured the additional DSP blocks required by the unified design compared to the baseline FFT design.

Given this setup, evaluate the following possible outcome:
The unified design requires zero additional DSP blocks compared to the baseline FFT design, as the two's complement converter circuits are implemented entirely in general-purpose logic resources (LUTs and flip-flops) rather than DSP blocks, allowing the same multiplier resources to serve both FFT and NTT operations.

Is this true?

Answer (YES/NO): YES